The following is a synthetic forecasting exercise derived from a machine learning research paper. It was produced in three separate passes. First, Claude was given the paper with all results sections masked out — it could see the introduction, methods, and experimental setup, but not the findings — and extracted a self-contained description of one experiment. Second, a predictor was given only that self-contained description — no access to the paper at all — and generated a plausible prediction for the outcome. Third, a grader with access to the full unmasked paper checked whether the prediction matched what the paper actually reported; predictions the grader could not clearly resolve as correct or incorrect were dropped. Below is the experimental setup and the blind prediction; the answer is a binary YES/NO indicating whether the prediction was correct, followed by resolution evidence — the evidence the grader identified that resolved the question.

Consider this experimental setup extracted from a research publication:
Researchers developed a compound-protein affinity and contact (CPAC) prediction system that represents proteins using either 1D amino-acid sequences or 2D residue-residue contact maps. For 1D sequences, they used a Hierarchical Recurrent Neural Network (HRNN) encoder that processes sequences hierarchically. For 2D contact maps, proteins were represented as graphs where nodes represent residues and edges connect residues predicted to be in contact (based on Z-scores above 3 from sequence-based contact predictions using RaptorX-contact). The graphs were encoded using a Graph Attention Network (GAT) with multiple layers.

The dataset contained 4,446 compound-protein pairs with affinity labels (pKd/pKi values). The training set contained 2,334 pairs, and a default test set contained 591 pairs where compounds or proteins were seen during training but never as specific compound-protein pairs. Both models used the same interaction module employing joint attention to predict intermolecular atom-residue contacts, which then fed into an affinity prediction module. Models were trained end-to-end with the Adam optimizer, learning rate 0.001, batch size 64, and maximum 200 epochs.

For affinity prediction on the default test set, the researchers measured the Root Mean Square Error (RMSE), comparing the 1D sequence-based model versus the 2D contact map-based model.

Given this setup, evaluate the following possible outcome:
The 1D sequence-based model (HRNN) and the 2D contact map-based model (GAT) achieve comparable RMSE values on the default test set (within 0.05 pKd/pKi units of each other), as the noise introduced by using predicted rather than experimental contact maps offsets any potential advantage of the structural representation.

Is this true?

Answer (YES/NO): NO